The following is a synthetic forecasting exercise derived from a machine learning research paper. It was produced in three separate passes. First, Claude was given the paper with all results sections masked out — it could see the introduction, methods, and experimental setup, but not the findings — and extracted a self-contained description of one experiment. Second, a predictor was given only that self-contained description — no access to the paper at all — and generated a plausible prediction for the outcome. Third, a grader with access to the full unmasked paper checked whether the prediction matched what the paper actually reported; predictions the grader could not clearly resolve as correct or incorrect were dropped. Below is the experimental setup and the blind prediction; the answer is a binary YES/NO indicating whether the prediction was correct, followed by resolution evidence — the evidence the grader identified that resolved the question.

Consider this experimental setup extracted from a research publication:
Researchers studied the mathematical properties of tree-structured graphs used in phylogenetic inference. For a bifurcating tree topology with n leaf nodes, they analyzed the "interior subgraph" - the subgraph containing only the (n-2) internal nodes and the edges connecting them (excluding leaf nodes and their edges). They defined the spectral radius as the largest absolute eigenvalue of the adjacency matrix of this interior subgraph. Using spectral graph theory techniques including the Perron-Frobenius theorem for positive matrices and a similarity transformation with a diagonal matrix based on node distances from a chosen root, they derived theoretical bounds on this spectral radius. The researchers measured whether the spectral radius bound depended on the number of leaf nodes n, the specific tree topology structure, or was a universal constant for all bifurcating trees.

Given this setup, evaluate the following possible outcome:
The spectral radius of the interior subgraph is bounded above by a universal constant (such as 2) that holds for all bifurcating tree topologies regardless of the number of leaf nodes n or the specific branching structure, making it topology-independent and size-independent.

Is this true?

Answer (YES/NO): YES